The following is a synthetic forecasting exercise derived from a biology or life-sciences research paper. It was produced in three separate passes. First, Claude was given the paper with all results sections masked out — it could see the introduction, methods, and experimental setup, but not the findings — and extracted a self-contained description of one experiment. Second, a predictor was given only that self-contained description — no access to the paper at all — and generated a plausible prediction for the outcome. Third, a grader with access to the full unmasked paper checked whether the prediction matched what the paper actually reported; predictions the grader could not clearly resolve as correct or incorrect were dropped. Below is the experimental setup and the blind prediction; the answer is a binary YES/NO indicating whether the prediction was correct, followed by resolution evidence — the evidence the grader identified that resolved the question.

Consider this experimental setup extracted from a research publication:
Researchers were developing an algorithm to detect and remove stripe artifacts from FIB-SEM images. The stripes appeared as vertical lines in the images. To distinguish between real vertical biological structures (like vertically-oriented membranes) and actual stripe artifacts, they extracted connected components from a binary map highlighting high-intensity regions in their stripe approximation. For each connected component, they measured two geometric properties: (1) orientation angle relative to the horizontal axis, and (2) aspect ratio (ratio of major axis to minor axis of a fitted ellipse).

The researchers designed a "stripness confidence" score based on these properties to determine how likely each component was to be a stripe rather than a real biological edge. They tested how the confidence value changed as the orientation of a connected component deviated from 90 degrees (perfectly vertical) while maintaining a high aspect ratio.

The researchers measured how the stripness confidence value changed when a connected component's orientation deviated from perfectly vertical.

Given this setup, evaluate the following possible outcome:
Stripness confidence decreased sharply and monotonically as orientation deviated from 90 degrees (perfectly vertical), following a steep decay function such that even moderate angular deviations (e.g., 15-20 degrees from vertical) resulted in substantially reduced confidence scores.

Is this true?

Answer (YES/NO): NO